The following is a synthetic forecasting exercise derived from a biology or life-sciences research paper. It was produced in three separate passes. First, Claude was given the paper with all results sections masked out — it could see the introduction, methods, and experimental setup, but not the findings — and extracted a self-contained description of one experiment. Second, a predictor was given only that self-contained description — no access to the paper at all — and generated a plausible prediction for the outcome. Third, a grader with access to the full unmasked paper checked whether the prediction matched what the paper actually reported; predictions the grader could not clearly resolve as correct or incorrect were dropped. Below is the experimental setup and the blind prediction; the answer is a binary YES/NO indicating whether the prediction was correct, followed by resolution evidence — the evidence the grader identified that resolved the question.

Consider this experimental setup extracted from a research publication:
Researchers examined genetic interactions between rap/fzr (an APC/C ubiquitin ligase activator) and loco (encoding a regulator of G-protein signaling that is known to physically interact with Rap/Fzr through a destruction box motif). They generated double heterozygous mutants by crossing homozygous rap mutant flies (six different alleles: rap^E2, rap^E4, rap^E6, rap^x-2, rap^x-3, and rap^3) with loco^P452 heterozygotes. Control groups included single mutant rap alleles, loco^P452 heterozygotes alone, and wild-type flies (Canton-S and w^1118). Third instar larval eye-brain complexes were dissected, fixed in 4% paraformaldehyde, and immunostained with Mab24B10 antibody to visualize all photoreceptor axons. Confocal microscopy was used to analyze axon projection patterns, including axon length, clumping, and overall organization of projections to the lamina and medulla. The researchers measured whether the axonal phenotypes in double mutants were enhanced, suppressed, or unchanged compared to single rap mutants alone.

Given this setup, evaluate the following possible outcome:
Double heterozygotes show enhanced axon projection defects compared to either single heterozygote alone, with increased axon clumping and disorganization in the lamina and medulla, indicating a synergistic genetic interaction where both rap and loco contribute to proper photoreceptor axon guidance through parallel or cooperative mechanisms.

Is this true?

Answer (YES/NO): YES